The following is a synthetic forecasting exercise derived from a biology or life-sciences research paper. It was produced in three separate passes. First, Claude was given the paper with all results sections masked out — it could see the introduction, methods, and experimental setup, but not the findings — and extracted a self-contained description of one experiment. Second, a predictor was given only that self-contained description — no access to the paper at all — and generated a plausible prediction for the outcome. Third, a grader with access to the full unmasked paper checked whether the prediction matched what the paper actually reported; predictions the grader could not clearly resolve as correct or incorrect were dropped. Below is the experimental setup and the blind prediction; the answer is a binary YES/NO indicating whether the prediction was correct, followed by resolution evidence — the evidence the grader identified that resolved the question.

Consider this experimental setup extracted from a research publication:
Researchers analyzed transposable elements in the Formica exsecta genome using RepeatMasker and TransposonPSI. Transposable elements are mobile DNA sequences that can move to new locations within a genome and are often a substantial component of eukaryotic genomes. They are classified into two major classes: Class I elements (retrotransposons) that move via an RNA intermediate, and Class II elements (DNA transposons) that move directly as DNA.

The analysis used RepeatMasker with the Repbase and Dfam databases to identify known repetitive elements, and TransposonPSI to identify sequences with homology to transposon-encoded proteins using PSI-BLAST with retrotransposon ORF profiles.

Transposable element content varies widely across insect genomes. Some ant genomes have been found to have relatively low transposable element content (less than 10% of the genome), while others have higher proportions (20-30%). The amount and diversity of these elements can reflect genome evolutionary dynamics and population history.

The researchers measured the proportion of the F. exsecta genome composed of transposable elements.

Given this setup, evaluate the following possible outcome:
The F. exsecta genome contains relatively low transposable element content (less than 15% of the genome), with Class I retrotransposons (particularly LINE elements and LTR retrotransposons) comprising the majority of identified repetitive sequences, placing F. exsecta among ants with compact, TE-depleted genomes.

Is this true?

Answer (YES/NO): NO